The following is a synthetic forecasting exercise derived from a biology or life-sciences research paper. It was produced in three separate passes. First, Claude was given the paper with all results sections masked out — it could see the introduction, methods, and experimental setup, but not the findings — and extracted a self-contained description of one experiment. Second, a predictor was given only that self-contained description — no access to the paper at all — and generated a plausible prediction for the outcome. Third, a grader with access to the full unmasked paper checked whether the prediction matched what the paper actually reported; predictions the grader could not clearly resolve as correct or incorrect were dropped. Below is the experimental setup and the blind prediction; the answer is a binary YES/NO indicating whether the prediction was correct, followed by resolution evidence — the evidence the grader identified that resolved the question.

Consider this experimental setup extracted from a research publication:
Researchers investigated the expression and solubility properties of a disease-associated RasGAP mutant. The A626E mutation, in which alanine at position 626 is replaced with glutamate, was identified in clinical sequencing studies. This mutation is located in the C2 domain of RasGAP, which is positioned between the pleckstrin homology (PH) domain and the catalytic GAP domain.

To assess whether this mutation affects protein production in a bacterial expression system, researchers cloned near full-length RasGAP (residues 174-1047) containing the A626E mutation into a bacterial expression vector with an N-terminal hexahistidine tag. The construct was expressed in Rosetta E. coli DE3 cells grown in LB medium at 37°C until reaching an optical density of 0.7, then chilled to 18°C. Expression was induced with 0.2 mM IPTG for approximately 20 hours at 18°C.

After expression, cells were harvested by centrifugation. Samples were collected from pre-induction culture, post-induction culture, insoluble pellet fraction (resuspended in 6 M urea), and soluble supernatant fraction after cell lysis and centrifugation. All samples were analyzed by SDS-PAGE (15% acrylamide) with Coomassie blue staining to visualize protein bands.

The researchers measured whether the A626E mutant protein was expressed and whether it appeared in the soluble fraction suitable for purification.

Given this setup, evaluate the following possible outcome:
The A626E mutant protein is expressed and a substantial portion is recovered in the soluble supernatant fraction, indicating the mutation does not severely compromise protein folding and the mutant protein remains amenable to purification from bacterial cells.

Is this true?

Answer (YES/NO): NO